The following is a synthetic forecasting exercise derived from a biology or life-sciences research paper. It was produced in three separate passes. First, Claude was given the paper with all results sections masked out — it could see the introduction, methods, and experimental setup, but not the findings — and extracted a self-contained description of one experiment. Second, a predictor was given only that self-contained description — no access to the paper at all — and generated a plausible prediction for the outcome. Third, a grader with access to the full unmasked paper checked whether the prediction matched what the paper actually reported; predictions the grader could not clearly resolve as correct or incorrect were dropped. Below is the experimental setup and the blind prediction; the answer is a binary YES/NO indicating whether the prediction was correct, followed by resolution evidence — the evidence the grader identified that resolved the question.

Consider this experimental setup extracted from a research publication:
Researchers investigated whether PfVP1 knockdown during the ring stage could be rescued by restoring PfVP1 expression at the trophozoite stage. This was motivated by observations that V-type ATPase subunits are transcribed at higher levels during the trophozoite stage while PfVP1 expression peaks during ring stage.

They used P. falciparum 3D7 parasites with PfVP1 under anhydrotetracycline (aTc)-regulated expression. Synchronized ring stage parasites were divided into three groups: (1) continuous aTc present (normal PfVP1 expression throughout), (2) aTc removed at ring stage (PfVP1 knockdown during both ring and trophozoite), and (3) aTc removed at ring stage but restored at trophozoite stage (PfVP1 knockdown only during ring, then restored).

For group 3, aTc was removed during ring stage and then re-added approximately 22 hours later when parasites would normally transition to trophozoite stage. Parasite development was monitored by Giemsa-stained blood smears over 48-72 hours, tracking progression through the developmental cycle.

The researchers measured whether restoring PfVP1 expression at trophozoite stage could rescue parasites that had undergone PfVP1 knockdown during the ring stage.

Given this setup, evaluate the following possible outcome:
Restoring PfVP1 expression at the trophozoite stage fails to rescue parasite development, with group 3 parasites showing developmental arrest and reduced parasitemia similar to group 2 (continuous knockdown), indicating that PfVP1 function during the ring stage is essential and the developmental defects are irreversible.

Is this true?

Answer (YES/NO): NO